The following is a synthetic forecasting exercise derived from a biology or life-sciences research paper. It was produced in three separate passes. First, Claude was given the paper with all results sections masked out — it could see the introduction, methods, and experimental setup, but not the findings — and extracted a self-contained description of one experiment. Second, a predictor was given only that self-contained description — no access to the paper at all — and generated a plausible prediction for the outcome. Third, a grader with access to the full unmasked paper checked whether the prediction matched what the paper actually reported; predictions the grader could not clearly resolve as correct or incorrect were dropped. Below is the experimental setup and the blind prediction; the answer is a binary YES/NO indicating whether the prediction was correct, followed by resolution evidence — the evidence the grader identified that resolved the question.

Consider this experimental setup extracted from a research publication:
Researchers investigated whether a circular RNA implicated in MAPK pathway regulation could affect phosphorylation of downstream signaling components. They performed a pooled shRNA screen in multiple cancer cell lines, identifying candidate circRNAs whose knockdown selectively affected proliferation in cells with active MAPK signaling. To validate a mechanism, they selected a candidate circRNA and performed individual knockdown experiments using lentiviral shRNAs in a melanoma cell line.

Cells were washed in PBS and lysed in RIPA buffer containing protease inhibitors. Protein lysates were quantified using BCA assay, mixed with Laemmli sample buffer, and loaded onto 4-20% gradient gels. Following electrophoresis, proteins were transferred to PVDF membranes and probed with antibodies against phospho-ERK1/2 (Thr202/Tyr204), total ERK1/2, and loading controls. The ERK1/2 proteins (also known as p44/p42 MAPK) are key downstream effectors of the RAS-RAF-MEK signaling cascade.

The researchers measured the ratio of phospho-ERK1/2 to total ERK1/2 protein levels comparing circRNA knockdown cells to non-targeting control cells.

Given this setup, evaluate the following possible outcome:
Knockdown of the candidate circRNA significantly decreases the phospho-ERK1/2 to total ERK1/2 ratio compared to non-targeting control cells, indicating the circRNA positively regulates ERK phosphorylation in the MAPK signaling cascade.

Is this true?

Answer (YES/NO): NO